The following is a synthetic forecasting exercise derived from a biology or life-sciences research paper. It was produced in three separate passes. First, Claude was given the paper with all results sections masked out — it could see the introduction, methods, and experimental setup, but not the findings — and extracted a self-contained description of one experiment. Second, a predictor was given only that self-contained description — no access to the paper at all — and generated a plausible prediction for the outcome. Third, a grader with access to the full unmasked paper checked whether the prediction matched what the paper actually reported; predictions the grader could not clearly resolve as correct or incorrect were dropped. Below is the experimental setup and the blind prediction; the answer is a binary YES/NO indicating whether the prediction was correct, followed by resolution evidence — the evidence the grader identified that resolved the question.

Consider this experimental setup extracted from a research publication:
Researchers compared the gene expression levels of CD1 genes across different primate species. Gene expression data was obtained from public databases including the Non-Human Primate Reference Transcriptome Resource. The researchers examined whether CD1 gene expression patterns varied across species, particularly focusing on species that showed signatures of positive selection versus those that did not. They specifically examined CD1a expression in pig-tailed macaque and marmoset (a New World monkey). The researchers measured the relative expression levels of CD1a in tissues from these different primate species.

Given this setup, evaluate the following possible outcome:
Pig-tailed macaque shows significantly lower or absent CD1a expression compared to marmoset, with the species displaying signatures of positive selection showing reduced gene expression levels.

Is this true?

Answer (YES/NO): NO